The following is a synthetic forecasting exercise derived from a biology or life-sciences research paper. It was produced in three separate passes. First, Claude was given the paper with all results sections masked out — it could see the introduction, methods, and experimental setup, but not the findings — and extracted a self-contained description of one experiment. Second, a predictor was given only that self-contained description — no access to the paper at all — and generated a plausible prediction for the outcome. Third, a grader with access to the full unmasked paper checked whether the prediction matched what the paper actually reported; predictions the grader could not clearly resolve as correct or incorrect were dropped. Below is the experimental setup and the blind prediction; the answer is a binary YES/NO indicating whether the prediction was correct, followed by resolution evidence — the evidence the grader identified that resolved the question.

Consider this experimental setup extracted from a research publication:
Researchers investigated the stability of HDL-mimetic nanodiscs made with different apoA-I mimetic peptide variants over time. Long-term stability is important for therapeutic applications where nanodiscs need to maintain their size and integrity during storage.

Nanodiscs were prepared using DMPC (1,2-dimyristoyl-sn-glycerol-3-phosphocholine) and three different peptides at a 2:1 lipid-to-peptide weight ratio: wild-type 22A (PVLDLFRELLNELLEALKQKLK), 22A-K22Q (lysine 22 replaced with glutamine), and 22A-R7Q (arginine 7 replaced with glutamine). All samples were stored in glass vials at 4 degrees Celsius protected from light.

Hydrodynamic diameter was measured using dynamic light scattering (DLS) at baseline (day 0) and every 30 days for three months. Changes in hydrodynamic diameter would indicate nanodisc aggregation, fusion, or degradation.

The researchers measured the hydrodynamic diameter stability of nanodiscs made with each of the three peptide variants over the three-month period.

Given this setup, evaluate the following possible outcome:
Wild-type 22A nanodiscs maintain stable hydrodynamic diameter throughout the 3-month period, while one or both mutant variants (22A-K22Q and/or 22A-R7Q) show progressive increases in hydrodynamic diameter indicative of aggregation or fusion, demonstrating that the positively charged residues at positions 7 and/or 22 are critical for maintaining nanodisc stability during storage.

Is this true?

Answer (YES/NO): NO